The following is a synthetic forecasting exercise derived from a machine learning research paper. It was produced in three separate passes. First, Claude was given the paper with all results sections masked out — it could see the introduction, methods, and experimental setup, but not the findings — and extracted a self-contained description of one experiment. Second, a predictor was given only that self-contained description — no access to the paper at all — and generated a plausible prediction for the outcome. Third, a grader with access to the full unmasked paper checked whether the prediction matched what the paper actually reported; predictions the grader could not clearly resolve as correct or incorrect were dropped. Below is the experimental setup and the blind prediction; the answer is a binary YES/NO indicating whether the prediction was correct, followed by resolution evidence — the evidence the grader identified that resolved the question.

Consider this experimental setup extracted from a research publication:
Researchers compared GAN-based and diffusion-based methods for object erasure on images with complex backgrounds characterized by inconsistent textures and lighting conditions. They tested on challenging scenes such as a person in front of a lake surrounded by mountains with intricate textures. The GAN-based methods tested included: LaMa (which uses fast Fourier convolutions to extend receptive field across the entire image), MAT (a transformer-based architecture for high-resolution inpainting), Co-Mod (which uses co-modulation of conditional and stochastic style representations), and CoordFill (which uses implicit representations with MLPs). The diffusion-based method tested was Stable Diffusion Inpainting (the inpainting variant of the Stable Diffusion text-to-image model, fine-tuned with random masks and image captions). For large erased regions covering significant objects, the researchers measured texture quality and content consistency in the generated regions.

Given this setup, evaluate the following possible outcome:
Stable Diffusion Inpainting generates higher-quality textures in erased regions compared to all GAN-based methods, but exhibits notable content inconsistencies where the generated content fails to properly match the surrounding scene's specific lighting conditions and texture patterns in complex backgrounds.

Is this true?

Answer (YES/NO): NO